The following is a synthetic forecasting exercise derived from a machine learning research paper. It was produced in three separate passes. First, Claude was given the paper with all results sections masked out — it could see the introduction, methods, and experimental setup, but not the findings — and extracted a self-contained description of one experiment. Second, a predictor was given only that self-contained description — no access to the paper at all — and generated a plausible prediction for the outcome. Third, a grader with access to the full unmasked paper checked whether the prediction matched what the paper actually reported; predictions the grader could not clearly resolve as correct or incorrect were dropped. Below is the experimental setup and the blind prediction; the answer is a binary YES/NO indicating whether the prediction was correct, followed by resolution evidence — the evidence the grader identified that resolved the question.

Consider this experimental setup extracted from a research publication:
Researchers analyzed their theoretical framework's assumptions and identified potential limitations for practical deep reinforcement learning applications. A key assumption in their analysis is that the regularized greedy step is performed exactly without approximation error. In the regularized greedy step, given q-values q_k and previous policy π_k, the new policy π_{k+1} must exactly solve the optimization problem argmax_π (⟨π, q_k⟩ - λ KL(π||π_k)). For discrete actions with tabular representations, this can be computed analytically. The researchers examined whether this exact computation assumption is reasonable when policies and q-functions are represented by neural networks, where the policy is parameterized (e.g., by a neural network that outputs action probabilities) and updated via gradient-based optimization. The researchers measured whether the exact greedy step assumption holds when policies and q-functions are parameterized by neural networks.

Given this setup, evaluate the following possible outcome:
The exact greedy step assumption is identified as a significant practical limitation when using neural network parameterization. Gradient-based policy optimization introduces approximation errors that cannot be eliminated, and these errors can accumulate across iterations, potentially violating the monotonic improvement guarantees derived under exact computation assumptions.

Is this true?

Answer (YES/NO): NO